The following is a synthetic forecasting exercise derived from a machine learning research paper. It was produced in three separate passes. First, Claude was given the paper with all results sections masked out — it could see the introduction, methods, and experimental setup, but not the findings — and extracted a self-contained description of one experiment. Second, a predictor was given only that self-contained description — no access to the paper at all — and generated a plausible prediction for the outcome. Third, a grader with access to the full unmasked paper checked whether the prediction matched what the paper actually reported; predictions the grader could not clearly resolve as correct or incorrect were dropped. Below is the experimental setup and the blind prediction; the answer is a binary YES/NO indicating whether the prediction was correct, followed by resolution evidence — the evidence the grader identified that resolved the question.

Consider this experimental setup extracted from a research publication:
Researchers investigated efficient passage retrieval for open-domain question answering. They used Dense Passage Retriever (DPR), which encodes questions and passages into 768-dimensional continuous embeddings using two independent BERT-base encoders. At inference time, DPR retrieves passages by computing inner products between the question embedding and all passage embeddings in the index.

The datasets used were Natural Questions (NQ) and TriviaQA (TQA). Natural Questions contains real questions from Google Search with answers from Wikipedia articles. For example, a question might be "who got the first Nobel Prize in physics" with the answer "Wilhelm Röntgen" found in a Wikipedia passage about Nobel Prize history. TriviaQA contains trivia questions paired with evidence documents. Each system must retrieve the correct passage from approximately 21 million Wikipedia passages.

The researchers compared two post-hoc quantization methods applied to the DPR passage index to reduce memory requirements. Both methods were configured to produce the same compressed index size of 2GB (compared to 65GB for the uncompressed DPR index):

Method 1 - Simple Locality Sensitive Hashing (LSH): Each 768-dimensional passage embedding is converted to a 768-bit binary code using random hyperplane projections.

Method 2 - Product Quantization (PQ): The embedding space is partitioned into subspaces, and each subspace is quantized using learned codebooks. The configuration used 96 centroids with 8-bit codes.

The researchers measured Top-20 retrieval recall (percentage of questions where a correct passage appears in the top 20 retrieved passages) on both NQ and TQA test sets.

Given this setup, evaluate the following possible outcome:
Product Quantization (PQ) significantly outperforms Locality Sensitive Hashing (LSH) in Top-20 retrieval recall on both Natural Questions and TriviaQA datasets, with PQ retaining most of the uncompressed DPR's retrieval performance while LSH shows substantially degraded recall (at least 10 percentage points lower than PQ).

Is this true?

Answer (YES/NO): NO